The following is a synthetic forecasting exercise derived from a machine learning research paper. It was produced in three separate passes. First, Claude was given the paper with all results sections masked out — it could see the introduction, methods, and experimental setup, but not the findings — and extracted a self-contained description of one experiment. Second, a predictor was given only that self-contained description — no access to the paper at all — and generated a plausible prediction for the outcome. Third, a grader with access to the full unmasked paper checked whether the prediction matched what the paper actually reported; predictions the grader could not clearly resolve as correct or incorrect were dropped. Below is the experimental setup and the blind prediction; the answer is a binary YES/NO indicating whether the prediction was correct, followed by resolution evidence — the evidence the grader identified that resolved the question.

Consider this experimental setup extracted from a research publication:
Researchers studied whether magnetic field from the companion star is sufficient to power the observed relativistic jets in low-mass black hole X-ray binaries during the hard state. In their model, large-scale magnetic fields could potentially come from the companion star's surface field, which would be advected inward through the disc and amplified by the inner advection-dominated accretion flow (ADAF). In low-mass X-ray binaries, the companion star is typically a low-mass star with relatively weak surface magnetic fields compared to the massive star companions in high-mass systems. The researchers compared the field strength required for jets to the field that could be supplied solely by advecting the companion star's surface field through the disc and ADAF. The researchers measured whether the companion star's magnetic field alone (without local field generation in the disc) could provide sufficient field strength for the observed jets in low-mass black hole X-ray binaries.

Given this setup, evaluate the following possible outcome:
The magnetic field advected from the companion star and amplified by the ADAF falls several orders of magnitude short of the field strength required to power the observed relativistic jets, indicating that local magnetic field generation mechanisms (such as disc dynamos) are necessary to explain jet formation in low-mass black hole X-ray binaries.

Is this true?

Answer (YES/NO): YES